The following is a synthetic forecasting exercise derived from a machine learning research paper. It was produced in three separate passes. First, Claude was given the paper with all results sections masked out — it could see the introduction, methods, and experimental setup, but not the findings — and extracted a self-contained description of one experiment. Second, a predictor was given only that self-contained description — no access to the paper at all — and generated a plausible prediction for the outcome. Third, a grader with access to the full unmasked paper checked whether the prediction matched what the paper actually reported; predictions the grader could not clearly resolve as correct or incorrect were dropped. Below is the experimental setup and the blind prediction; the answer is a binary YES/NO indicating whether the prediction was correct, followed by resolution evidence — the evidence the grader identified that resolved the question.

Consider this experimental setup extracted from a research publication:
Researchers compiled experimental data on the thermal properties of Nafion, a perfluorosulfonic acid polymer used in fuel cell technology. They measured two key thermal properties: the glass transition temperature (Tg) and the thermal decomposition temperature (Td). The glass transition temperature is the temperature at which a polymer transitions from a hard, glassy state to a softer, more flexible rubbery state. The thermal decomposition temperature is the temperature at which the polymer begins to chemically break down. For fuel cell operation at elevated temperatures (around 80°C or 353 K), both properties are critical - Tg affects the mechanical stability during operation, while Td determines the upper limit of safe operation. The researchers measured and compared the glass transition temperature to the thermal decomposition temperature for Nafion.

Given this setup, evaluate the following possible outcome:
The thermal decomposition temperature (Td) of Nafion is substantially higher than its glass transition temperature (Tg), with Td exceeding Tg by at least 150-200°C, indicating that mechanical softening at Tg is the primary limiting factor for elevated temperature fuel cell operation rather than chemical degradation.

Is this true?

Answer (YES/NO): YES